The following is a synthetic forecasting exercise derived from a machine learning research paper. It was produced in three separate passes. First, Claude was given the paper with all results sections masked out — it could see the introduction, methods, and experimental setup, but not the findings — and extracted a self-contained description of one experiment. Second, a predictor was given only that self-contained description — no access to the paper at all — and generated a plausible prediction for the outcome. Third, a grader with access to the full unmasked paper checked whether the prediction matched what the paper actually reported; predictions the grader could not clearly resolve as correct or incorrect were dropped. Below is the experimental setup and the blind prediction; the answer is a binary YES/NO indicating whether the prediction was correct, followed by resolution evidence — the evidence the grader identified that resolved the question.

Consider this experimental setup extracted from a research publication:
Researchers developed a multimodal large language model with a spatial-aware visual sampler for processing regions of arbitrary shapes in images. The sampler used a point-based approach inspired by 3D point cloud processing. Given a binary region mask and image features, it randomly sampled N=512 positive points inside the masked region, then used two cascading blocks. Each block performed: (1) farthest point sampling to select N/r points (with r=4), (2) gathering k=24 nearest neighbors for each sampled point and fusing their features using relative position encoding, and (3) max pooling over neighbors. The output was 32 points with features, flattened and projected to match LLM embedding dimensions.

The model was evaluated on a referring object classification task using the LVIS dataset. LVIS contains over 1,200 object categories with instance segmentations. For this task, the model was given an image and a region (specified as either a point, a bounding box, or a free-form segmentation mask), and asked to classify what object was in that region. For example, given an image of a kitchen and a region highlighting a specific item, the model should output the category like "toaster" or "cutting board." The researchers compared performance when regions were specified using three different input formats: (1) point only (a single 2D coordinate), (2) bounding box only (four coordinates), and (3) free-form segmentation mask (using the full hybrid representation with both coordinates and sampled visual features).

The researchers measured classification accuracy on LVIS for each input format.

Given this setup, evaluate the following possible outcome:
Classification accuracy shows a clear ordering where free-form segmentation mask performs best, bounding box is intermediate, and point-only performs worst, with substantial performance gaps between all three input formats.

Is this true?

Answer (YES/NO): NO